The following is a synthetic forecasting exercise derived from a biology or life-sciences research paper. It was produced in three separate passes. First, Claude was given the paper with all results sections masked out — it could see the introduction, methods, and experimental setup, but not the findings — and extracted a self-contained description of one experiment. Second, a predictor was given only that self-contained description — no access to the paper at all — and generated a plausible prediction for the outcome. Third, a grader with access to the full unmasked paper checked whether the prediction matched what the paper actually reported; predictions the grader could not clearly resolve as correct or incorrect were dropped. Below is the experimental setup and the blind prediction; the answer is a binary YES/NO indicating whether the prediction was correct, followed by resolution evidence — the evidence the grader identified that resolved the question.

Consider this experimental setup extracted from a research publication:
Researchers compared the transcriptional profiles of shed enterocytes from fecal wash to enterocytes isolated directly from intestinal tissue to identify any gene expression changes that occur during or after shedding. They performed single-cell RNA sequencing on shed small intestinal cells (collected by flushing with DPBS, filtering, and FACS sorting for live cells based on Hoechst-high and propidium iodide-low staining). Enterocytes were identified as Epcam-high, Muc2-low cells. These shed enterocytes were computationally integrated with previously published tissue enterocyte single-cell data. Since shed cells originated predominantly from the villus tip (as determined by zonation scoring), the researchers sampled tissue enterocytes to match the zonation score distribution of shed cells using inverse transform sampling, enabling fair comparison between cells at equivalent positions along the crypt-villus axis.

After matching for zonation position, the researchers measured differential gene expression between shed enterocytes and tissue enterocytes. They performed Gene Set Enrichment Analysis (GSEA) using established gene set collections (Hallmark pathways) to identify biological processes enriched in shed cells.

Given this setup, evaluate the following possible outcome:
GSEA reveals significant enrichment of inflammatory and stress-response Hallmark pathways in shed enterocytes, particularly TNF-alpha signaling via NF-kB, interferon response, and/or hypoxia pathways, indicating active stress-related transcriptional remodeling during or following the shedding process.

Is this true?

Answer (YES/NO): YES